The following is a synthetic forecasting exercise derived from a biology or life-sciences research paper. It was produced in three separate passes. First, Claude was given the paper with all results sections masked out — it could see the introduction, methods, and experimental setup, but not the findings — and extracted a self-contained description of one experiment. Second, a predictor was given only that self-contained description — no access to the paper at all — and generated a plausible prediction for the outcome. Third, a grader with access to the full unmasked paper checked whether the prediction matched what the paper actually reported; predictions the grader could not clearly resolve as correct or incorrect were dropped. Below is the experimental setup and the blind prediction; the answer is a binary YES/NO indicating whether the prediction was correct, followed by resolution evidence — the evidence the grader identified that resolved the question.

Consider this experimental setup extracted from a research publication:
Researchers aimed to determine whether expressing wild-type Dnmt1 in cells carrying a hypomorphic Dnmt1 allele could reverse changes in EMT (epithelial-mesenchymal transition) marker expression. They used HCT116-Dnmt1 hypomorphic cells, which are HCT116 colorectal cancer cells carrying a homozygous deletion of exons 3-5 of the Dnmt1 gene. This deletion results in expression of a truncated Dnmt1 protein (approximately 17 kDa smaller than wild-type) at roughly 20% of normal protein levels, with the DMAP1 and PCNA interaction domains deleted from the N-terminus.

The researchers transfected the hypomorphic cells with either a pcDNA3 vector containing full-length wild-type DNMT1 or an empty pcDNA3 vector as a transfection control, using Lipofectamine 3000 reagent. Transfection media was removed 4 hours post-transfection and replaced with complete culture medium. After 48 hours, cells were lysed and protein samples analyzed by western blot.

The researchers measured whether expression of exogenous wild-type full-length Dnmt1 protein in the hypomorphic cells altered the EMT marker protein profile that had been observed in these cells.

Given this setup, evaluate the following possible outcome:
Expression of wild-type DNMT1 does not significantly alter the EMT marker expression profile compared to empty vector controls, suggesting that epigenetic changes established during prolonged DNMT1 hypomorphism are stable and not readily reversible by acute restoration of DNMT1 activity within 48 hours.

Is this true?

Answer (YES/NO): YES